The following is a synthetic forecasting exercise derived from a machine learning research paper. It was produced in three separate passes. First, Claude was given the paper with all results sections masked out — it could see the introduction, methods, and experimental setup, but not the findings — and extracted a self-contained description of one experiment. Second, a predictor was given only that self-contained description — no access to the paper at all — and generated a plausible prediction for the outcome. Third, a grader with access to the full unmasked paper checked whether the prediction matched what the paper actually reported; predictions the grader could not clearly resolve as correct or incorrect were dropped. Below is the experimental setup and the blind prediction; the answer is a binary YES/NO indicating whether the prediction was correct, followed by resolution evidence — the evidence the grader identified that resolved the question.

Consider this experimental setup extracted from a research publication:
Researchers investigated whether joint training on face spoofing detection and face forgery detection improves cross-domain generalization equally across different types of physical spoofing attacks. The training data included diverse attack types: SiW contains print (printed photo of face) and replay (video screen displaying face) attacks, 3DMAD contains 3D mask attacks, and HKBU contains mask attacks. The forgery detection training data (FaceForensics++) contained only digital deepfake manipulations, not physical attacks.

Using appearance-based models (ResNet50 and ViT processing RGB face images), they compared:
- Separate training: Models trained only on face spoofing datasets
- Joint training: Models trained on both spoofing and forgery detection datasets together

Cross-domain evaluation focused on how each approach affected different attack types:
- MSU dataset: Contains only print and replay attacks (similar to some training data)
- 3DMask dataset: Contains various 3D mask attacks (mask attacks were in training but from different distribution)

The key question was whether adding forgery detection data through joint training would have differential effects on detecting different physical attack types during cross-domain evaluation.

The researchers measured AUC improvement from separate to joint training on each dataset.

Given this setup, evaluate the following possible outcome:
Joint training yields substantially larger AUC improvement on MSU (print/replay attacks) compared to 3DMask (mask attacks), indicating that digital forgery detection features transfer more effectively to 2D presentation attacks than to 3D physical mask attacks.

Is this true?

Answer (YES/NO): NO